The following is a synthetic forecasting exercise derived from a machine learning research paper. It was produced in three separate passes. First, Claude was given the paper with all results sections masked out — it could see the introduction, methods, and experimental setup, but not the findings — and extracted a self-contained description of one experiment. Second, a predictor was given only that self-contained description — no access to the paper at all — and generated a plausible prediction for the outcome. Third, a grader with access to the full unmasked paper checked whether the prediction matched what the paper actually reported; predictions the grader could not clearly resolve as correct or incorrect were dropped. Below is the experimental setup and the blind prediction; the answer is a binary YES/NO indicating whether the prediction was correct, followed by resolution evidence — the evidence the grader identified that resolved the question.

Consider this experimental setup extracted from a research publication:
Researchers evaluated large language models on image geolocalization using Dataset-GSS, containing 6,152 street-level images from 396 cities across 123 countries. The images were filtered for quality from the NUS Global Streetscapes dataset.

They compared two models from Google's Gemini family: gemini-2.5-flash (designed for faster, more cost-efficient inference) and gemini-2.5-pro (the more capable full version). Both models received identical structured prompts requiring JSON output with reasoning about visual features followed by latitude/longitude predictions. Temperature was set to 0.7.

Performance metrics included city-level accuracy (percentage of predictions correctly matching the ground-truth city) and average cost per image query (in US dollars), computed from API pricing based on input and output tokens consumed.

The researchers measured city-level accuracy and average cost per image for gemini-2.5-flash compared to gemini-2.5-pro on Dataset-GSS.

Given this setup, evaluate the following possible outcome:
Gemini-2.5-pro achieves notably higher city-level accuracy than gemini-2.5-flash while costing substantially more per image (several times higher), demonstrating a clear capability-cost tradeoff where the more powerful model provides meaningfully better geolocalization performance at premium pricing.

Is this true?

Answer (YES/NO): NO